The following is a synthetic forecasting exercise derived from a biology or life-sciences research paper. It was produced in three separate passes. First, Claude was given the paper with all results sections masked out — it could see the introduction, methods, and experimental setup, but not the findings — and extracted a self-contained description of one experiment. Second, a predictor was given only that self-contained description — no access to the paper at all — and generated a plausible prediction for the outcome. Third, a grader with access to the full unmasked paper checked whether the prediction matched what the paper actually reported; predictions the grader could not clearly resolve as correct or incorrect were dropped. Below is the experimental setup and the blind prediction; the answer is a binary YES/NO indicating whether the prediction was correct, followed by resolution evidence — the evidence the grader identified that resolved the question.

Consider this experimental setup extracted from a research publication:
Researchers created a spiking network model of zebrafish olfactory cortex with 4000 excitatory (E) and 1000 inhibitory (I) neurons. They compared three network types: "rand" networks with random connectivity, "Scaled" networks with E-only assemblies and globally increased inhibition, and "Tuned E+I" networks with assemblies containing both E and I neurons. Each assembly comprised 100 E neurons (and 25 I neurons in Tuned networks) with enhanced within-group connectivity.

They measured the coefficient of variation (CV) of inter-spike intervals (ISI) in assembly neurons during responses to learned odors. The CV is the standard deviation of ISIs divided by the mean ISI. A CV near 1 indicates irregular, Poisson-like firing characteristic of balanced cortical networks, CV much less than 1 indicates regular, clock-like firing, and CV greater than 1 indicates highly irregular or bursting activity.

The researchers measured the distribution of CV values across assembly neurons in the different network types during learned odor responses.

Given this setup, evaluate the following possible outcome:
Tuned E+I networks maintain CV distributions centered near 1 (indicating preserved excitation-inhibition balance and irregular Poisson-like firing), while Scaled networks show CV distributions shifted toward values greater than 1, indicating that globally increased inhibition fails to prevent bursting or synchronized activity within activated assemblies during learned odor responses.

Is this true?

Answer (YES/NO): NO